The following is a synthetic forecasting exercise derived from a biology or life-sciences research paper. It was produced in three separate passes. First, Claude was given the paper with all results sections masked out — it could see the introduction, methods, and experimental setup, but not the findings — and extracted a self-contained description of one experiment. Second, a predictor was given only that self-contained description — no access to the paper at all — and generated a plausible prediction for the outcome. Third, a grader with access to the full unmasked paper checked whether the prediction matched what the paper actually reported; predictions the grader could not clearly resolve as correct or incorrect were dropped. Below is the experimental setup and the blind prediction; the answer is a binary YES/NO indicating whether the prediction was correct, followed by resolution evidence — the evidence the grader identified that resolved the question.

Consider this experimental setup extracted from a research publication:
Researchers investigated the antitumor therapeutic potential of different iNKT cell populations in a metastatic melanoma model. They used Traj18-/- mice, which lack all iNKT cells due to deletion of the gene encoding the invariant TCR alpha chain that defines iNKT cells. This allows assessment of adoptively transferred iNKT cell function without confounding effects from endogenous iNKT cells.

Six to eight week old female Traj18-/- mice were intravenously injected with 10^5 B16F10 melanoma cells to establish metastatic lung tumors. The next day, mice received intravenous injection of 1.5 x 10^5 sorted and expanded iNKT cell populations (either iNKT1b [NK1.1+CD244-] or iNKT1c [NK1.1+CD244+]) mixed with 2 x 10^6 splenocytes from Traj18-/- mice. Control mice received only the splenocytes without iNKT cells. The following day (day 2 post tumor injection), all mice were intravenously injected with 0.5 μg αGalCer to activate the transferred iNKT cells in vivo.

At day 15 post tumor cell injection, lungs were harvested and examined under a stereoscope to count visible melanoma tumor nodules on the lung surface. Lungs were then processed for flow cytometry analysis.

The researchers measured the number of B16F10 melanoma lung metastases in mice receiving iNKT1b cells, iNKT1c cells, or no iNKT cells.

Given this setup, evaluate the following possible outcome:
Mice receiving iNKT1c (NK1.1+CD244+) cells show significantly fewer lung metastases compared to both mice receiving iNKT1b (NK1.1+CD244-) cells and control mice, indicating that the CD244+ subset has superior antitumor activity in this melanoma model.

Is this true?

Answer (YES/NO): YES